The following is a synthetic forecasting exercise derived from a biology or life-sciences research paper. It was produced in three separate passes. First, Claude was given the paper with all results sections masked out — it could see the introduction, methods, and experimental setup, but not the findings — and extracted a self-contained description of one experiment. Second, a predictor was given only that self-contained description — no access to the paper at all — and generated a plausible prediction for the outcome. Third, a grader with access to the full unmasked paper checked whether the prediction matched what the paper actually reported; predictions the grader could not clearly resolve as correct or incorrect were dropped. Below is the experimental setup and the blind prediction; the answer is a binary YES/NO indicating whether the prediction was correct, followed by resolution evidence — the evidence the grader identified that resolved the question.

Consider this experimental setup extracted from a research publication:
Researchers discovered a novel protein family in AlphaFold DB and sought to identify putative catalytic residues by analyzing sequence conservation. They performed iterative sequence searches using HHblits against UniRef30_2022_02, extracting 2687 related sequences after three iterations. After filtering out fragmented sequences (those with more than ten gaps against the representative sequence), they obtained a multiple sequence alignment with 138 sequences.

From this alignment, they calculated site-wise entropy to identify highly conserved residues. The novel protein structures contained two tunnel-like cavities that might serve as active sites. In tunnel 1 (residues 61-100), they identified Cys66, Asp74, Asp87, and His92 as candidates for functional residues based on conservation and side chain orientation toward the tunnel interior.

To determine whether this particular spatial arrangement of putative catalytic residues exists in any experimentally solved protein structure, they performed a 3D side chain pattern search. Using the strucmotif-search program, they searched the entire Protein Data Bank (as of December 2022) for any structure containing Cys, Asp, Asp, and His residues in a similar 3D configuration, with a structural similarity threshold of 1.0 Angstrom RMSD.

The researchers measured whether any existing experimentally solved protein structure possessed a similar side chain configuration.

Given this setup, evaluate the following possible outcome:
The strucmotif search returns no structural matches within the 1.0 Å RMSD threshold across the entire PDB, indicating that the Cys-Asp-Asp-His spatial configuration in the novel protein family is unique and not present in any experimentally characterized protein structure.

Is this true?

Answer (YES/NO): YES